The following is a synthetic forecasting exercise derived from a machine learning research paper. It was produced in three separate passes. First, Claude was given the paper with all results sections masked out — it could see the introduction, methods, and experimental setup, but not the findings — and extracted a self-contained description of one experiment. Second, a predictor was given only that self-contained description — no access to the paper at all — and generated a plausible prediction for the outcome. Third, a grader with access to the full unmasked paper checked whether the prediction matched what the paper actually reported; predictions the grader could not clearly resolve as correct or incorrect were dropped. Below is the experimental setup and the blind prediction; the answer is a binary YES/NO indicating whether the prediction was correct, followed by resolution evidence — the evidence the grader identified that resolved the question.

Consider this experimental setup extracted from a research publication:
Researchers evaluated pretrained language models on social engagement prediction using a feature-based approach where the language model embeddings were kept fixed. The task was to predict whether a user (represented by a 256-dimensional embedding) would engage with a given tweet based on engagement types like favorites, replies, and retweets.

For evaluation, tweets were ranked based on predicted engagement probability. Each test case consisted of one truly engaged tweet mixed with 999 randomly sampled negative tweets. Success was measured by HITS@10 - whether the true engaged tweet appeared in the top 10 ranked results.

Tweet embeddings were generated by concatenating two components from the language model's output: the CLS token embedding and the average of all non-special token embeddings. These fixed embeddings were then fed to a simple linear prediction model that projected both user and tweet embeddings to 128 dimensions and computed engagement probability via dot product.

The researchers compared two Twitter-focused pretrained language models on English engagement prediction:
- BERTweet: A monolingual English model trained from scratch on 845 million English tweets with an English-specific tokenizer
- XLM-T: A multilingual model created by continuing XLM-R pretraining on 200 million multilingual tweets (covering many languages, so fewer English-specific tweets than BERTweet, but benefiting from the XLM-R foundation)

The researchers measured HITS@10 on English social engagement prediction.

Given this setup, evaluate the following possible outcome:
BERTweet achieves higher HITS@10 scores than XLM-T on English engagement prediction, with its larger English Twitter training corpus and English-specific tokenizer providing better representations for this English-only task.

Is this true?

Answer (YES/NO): YES